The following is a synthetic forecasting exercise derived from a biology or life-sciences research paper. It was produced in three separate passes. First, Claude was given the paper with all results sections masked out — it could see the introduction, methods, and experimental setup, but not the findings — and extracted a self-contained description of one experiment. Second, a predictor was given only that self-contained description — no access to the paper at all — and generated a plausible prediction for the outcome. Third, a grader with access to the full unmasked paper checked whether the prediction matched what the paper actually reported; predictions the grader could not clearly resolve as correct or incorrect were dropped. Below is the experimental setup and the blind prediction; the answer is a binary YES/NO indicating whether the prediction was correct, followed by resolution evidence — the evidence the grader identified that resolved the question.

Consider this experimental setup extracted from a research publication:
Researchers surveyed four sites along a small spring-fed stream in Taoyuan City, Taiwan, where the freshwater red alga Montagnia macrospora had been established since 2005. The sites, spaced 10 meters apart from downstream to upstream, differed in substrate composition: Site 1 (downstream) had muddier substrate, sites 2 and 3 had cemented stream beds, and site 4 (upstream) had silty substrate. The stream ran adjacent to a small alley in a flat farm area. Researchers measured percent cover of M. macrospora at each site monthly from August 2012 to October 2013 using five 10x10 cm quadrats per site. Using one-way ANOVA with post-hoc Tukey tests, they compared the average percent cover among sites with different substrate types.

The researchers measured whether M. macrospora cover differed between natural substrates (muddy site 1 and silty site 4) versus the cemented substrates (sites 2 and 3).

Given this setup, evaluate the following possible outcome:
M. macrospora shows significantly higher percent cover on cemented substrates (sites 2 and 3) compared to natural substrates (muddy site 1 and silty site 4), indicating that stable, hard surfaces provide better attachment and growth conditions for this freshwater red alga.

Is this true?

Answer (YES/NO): NO